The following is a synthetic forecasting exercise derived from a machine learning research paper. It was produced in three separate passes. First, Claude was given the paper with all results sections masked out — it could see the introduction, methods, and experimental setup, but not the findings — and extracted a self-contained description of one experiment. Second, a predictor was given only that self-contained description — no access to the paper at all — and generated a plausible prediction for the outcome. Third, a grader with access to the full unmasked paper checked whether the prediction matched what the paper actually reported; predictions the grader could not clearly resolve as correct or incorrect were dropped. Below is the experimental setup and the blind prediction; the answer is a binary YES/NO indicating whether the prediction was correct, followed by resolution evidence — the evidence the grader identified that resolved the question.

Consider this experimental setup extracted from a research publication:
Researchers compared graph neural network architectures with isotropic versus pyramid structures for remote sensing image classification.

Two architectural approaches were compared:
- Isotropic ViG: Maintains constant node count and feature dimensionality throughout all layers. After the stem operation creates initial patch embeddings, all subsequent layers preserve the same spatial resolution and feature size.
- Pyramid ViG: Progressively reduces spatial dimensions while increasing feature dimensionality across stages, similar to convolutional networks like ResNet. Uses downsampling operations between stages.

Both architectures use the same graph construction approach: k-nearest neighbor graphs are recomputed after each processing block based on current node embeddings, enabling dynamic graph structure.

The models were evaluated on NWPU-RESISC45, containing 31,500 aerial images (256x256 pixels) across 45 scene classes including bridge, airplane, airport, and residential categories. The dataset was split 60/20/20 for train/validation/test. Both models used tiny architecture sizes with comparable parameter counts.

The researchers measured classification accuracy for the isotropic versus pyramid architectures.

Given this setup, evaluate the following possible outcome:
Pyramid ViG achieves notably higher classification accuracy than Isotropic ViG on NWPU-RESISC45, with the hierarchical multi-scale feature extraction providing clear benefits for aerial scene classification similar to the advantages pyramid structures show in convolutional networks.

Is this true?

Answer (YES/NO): NO